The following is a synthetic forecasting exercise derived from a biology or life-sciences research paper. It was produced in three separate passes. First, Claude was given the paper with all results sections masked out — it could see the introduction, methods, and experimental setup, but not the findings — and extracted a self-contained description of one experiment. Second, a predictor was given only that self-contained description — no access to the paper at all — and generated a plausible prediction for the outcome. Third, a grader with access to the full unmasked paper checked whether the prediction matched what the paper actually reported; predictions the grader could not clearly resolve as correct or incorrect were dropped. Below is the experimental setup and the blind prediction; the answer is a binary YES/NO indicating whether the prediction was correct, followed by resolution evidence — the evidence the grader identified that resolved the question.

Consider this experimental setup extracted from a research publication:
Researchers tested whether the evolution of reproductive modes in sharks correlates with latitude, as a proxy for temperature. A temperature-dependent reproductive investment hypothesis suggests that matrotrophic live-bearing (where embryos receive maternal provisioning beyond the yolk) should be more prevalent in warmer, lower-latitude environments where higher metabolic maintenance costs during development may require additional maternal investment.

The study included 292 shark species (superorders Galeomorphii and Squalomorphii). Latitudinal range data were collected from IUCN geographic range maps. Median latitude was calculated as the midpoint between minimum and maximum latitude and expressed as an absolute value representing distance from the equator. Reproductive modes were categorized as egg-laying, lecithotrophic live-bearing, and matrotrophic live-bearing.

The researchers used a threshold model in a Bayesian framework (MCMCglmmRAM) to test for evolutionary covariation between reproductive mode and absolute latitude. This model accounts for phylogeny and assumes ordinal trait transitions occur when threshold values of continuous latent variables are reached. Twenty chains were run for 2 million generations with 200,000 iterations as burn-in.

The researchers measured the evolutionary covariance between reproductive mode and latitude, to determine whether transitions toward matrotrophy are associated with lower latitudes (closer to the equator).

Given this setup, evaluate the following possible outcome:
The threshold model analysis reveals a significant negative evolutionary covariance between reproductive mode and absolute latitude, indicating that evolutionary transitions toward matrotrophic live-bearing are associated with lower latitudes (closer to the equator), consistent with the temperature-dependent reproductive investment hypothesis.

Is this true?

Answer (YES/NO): NO